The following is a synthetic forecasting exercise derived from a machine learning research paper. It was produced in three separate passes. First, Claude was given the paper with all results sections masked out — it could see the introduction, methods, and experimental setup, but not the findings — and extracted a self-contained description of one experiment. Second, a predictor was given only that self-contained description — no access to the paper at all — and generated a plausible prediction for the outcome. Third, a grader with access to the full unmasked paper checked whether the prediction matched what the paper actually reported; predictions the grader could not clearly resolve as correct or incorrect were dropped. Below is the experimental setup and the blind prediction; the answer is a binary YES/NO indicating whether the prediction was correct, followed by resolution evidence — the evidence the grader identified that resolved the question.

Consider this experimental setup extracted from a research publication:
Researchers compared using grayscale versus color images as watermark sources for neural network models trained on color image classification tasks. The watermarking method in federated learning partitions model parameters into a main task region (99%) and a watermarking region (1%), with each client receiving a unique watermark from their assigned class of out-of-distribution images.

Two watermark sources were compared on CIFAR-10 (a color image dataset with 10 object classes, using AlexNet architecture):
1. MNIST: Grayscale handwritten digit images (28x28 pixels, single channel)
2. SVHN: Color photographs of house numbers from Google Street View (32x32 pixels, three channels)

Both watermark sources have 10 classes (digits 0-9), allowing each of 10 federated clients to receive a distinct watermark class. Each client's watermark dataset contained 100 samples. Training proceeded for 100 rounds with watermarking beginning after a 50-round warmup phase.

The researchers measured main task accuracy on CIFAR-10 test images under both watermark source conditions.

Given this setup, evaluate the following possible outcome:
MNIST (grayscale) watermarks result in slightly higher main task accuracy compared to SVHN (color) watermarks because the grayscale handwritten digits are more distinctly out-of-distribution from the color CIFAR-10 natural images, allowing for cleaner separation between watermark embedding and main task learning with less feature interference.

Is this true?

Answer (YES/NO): NO